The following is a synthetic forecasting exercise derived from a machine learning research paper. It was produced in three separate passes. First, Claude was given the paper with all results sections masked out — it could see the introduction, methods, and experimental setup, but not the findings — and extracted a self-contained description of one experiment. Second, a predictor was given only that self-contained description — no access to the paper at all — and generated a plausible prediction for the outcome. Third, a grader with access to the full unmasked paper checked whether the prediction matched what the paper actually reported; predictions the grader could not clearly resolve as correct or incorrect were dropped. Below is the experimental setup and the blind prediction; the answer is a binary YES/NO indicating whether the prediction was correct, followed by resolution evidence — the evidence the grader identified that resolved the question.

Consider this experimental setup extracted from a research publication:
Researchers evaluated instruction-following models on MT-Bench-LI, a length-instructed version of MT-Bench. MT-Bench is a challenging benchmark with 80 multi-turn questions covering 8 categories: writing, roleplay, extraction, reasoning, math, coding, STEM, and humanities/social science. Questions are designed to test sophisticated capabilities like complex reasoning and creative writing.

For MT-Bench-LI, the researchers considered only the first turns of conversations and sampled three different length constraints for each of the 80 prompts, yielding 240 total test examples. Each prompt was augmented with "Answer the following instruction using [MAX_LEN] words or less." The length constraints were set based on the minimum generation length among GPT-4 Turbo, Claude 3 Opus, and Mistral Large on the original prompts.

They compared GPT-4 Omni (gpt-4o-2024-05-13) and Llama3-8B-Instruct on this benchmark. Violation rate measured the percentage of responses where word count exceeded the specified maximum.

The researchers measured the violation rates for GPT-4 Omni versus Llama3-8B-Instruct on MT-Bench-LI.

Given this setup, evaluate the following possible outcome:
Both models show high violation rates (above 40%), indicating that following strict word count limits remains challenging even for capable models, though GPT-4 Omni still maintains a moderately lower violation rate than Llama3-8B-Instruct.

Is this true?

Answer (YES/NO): NO